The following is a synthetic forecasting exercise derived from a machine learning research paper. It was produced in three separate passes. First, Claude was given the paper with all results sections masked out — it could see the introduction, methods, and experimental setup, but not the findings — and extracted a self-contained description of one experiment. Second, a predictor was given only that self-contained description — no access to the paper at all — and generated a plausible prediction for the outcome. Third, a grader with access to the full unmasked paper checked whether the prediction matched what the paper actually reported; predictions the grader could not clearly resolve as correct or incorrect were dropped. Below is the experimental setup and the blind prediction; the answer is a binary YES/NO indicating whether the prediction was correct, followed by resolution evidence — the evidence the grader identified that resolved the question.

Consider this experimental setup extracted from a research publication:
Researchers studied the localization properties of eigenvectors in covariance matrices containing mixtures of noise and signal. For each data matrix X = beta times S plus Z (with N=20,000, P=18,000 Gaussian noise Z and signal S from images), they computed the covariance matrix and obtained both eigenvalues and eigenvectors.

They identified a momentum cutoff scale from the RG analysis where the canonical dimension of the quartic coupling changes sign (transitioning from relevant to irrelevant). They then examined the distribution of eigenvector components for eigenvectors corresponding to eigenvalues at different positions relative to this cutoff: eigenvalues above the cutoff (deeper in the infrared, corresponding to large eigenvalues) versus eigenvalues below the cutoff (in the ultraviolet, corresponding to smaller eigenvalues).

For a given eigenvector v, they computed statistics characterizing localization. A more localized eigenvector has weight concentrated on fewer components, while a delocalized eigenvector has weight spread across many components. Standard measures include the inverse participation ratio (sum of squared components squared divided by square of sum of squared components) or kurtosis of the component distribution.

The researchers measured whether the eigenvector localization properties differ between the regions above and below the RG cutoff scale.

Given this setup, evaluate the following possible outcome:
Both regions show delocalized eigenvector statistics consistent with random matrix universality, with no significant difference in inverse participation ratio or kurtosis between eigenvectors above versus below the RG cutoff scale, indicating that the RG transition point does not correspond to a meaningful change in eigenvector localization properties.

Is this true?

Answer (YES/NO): NO